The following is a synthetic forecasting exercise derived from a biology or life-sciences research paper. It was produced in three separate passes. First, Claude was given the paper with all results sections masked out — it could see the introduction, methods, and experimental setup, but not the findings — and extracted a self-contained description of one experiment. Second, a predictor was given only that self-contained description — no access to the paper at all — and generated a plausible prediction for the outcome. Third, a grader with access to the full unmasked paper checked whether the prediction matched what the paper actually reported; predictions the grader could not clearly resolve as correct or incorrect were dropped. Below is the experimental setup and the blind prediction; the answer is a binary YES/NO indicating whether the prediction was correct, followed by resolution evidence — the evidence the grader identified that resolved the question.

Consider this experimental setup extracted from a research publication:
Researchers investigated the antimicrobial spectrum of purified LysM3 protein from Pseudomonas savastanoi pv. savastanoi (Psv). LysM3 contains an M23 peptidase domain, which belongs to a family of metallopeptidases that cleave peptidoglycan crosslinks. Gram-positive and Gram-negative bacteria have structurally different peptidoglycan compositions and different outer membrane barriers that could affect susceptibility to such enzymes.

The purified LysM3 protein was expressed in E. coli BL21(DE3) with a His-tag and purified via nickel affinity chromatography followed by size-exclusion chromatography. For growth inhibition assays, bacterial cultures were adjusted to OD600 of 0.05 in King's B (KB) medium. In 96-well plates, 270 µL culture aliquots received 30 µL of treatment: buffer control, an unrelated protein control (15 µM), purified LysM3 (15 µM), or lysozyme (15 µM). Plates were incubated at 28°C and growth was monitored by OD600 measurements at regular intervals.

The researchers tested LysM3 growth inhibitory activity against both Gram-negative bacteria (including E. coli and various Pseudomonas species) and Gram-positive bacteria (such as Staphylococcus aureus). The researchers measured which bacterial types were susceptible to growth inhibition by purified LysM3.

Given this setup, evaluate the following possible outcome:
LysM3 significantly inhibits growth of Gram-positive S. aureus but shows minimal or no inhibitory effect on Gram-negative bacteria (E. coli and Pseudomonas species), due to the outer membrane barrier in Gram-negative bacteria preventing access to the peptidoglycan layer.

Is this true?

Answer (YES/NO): NO